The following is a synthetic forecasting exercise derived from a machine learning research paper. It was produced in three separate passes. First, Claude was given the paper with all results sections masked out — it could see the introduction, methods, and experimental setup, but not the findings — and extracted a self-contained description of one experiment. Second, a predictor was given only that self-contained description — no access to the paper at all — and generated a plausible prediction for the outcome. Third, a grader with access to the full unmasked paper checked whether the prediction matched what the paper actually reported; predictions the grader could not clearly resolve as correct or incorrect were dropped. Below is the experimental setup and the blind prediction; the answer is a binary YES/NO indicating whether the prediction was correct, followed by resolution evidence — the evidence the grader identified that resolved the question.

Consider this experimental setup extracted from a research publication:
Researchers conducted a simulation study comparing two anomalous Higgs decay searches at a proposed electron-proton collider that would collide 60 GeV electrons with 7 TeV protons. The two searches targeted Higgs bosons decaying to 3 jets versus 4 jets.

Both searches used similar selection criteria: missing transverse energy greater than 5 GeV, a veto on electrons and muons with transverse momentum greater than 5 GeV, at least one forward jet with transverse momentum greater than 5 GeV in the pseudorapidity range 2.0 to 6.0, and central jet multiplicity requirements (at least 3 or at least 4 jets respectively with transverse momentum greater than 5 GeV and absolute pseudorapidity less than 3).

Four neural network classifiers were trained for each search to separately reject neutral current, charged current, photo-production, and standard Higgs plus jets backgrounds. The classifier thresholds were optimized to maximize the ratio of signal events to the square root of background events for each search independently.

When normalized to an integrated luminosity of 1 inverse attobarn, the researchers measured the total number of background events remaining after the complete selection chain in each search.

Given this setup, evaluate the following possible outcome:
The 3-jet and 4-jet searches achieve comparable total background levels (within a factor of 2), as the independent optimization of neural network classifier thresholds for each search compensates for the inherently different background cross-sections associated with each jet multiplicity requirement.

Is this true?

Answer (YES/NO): NO